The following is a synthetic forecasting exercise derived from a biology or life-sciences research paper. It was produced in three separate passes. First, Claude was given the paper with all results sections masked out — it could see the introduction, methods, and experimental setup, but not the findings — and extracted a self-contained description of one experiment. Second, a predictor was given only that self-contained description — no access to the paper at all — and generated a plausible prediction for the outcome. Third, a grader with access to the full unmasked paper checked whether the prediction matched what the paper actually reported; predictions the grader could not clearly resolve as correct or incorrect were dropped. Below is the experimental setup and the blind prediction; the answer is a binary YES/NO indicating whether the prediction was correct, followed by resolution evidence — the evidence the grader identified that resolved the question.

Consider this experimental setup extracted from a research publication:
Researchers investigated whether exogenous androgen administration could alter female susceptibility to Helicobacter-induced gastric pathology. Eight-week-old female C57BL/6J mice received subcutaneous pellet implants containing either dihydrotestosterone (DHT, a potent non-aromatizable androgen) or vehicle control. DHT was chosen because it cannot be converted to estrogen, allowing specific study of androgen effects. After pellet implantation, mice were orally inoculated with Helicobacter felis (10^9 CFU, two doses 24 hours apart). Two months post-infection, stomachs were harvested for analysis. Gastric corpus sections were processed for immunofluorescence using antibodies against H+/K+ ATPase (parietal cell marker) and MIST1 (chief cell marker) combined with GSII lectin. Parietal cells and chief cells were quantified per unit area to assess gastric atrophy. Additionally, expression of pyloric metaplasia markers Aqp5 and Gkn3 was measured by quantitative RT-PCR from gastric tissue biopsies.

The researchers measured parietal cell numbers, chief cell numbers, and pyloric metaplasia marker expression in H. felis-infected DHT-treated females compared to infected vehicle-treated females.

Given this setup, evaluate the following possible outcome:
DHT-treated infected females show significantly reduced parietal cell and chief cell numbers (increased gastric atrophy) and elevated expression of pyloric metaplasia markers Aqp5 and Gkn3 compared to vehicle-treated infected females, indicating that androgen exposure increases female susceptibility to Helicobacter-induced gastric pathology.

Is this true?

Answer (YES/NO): NO